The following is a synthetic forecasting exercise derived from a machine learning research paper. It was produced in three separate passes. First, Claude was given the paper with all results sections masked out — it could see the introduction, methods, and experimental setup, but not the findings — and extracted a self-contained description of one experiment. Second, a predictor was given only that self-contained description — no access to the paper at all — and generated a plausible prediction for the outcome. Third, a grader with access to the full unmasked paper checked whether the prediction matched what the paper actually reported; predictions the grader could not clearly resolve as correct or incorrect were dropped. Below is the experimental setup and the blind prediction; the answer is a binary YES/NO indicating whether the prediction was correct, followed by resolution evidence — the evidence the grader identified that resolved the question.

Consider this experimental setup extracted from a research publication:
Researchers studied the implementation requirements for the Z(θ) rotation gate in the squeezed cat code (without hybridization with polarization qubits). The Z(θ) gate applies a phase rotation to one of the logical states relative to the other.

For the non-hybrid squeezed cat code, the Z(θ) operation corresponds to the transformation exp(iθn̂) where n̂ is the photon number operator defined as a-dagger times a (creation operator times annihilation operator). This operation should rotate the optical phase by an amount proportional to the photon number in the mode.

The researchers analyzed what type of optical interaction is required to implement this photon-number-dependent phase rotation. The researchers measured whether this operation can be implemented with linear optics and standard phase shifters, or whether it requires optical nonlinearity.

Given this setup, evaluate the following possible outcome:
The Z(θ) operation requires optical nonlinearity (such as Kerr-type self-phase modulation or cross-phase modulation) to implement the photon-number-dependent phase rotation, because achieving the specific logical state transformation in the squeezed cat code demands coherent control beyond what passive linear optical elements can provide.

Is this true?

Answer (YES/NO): YES